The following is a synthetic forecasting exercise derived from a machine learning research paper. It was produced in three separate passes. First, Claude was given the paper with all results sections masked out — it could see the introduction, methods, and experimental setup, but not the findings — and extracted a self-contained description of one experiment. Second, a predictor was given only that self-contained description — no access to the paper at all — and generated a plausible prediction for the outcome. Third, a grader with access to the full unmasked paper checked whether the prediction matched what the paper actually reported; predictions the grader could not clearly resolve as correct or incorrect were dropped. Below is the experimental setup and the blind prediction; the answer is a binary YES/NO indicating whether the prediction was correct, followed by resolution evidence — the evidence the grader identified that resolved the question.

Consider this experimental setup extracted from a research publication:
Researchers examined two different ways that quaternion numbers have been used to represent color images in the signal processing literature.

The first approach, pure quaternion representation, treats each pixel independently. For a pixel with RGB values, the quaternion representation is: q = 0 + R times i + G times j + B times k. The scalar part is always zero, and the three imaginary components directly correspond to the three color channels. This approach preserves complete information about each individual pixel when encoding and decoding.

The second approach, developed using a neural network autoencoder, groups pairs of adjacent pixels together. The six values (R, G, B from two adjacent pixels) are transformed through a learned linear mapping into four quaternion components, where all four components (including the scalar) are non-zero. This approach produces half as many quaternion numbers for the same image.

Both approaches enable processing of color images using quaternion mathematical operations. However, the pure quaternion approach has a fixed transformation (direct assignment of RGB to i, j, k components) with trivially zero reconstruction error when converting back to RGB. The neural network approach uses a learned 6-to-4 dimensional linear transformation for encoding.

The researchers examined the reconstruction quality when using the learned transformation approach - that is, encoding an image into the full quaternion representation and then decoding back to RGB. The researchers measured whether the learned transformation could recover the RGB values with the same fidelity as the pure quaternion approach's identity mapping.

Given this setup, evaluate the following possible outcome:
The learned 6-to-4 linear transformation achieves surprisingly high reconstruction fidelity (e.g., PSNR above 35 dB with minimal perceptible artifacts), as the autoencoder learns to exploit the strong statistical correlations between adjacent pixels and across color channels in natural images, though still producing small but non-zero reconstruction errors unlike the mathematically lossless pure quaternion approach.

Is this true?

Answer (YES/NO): YES